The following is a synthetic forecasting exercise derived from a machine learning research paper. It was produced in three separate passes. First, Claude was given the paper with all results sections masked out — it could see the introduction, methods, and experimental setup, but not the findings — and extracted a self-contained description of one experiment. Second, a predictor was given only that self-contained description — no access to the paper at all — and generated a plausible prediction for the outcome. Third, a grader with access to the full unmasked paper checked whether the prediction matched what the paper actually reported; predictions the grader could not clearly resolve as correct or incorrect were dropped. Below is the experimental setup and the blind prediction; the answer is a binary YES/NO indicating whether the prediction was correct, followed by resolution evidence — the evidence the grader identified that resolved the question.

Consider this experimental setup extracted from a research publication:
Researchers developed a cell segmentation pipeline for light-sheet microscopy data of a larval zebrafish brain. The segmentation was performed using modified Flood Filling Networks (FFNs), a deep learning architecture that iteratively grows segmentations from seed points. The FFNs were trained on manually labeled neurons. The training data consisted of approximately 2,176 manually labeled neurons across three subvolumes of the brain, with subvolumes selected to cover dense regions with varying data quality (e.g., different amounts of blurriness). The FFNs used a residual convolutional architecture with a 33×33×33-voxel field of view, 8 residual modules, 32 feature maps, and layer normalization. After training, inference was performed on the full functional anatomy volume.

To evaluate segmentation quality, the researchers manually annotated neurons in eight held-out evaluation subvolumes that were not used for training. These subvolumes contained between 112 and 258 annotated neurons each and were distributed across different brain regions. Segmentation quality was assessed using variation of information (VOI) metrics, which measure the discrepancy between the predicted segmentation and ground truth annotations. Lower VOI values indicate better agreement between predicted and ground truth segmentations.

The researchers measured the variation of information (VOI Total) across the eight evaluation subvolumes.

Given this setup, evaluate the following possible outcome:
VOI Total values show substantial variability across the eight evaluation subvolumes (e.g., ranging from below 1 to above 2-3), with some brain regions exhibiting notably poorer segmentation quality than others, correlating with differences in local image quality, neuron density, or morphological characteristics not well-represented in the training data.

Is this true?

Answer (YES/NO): YES